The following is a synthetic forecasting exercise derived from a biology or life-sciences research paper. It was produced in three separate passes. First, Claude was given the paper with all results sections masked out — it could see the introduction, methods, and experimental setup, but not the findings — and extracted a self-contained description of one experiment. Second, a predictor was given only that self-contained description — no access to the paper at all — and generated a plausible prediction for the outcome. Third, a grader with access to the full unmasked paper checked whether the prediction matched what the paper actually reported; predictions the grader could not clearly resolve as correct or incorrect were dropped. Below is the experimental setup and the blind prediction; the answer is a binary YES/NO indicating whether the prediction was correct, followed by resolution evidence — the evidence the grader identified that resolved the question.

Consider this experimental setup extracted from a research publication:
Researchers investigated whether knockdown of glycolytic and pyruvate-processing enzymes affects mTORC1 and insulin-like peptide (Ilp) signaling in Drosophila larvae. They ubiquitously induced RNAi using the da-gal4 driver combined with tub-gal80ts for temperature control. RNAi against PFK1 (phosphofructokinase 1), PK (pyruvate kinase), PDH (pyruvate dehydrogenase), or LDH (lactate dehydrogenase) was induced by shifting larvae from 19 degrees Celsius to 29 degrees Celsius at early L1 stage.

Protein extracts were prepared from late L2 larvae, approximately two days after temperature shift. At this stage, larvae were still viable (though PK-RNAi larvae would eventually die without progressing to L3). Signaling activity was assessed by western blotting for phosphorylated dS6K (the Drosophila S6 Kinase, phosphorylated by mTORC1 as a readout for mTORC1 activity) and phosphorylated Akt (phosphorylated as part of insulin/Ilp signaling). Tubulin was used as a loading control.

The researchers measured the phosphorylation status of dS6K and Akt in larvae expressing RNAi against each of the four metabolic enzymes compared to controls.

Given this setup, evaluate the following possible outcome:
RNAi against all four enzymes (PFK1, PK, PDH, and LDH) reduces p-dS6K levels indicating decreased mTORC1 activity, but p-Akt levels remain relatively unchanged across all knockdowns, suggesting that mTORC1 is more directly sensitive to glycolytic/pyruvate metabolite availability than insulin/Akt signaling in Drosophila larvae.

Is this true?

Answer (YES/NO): NO